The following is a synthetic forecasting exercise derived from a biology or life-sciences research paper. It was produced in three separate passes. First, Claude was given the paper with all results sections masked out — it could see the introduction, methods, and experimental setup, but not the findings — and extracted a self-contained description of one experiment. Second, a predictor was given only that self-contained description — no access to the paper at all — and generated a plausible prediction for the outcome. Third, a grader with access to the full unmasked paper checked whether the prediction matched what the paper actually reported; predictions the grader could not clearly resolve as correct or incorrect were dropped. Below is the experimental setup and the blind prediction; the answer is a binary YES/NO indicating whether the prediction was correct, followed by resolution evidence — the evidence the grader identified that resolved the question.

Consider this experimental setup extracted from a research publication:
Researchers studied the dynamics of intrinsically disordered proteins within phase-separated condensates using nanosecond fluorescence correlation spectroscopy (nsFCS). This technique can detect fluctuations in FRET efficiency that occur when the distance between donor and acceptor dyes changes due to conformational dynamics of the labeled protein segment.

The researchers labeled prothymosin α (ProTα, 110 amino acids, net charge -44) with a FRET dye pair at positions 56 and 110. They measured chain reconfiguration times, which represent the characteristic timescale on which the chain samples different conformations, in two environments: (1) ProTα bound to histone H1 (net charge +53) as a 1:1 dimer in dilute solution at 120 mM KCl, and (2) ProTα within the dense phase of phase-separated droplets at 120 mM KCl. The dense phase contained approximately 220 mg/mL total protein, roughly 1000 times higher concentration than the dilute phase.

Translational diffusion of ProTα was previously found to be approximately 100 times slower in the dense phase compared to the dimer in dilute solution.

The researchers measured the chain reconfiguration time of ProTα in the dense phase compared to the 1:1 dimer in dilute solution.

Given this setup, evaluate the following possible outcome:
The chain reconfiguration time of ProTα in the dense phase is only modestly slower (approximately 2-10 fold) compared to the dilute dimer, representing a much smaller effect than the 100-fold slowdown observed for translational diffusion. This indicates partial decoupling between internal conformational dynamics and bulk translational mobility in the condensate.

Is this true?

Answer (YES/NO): YES